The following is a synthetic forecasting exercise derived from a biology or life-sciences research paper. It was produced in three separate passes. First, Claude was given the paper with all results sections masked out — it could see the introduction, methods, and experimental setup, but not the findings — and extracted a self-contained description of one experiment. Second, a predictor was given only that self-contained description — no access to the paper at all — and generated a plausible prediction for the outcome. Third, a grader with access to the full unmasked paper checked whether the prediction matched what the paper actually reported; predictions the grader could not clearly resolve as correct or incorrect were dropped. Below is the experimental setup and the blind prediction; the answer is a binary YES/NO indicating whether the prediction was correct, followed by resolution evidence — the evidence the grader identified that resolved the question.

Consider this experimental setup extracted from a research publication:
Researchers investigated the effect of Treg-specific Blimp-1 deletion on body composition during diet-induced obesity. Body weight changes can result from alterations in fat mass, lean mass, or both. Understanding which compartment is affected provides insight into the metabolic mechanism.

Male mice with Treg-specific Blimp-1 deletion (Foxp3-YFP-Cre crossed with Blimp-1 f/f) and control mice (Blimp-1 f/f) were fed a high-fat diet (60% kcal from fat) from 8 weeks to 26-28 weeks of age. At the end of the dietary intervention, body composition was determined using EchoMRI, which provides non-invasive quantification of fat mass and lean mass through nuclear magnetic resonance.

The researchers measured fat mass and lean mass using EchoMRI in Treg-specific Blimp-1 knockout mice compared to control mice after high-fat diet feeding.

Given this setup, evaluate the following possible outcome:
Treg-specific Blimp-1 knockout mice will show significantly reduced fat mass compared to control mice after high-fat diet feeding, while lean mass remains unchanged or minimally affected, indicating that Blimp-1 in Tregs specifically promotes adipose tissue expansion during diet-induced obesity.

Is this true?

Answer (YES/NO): YES